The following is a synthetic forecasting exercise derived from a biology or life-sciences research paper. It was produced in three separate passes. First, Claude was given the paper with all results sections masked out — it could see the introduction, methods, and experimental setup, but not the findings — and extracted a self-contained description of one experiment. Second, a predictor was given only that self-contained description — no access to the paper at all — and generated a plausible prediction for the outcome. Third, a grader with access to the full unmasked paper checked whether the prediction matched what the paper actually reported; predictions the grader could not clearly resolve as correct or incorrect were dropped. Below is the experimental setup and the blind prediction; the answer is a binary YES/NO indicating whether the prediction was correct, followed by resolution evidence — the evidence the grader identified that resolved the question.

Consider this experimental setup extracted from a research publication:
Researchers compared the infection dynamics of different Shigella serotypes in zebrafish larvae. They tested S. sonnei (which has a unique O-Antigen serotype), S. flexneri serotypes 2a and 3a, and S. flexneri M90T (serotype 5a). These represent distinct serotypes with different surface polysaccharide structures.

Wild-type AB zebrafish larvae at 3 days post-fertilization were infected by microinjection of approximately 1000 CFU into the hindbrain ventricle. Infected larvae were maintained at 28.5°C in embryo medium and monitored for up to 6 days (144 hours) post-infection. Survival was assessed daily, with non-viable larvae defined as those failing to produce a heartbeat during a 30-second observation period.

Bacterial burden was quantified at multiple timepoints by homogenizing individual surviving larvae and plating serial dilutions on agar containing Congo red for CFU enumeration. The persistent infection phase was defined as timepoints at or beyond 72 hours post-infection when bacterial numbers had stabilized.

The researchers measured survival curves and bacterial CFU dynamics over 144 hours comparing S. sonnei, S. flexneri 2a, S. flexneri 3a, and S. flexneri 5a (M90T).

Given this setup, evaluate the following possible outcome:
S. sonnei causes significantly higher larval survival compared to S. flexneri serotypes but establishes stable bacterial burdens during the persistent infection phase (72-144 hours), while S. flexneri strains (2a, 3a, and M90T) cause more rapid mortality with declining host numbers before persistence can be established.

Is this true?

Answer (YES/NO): NO